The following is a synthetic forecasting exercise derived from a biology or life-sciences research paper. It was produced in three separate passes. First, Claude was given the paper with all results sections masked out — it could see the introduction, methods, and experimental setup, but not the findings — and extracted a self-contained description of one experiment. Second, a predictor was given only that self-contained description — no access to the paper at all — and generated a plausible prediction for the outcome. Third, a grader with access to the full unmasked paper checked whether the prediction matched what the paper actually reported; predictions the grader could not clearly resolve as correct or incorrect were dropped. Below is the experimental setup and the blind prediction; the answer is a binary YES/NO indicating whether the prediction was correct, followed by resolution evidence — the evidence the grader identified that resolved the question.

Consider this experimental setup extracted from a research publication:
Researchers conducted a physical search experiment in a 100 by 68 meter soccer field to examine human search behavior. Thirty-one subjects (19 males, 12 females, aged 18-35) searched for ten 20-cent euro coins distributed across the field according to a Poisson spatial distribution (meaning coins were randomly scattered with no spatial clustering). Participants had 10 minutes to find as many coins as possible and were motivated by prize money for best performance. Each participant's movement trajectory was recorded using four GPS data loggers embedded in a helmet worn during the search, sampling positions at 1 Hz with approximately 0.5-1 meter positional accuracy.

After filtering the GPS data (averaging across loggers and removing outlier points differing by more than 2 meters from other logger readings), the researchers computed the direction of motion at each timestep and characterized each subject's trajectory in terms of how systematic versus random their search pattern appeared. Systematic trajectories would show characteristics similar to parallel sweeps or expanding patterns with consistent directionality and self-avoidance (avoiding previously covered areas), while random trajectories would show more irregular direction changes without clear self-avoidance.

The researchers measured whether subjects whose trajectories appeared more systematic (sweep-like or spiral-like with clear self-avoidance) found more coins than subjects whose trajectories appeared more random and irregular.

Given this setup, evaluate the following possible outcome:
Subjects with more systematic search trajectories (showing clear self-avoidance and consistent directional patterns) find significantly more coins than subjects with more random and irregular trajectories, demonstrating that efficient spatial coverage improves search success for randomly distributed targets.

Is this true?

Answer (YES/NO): NO